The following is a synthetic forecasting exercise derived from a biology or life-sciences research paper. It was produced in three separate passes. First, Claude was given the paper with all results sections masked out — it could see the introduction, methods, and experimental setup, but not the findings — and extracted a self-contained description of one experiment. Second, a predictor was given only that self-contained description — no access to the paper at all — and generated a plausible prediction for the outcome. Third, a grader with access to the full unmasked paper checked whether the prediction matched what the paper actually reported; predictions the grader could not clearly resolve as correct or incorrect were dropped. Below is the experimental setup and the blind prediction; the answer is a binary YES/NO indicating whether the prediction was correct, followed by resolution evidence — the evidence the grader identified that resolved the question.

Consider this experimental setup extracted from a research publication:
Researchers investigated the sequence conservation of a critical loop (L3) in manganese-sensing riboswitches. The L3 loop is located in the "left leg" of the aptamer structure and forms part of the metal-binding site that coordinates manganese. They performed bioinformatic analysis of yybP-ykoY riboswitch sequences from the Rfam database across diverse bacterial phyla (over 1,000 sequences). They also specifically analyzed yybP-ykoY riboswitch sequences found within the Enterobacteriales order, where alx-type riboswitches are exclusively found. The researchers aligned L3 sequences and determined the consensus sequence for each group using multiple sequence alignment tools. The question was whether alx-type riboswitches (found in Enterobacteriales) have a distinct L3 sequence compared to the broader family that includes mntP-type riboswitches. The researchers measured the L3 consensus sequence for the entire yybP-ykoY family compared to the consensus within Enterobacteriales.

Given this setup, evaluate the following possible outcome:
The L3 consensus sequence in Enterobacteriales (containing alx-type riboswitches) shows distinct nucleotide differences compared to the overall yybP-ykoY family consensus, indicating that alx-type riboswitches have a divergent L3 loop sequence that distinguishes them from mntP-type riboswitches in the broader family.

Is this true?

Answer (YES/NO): YES